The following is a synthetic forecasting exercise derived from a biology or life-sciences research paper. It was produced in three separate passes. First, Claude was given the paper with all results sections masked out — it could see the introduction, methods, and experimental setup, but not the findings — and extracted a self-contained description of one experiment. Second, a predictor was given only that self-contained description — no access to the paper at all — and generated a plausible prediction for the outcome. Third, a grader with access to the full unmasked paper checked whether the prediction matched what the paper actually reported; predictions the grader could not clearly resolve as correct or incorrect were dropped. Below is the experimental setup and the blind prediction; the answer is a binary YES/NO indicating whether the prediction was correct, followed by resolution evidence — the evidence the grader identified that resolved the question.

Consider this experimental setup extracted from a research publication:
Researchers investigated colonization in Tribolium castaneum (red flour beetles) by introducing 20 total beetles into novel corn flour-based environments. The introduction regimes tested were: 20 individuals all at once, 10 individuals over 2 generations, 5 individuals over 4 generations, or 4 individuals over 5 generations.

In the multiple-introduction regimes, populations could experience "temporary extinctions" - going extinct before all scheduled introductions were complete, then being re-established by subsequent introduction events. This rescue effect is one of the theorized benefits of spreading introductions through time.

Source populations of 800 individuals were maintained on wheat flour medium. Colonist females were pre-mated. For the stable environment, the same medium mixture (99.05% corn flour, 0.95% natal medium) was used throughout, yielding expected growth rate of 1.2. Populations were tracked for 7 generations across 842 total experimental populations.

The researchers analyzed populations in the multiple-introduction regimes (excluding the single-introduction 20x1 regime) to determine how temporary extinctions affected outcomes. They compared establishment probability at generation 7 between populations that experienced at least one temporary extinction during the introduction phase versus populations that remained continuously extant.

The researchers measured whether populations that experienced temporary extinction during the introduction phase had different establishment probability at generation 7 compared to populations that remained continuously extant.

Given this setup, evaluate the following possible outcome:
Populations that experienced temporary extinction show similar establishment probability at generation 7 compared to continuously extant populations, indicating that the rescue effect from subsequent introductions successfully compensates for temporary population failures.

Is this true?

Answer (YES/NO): NO